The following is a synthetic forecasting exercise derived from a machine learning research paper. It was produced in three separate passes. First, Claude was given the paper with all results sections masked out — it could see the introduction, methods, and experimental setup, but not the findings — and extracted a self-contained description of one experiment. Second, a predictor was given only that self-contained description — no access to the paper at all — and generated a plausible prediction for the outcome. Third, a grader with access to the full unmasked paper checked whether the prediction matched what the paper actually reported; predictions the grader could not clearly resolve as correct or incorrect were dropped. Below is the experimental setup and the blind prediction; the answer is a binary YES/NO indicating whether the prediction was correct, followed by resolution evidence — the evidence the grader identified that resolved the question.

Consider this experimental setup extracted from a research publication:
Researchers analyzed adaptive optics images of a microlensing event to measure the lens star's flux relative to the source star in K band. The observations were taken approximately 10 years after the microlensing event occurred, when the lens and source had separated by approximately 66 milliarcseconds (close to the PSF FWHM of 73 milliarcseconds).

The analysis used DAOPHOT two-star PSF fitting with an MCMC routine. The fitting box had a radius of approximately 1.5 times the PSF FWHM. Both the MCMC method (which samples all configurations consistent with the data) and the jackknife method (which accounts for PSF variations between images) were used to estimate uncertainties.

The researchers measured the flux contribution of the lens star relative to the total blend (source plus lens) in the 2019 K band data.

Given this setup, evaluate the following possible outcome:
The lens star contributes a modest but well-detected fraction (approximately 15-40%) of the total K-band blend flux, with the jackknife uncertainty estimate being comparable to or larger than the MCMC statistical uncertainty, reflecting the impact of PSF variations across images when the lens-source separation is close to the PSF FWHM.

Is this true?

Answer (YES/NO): YES